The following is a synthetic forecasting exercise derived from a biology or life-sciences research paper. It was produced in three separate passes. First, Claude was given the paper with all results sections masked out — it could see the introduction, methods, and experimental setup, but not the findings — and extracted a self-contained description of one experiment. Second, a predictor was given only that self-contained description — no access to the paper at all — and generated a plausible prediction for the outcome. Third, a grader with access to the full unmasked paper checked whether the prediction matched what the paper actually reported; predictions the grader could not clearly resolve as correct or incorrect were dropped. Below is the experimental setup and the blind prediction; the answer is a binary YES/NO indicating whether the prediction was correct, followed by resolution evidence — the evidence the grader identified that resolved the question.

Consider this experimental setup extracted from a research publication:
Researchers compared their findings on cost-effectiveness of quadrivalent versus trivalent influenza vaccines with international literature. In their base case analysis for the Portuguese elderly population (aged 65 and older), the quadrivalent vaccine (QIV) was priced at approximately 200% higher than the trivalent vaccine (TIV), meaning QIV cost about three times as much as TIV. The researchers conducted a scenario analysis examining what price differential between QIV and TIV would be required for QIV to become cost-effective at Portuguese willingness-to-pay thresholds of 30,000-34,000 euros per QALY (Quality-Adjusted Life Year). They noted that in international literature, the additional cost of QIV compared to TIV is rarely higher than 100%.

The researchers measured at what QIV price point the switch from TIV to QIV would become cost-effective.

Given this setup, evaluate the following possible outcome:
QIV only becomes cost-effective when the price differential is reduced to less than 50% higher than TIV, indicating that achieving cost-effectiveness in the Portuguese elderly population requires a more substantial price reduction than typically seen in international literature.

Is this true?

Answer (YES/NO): NO